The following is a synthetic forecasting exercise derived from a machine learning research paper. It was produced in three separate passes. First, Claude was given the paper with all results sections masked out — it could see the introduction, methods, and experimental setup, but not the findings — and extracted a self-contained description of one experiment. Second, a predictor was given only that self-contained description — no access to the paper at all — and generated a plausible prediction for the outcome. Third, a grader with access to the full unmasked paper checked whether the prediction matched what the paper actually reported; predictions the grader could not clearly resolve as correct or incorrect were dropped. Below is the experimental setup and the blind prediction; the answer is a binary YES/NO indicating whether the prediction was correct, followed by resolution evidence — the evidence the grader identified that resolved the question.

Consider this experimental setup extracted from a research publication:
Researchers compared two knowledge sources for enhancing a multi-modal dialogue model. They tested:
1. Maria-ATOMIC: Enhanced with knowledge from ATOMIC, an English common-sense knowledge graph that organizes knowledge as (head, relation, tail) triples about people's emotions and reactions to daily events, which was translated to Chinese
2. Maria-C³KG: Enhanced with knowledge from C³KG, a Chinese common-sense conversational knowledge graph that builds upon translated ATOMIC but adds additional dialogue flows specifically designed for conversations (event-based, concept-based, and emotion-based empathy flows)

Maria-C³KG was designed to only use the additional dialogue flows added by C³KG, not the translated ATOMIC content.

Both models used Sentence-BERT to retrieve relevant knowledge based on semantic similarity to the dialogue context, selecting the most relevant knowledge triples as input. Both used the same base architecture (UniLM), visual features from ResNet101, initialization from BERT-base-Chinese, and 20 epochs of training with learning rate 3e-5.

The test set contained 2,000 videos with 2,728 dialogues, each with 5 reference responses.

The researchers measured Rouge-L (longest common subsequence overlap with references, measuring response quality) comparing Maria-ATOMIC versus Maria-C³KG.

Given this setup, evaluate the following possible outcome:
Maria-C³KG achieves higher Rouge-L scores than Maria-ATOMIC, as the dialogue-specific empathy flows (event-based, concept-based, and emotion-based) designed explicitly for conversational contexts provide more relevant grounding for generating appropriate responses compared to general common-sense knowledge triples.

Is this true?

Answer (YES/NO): NO